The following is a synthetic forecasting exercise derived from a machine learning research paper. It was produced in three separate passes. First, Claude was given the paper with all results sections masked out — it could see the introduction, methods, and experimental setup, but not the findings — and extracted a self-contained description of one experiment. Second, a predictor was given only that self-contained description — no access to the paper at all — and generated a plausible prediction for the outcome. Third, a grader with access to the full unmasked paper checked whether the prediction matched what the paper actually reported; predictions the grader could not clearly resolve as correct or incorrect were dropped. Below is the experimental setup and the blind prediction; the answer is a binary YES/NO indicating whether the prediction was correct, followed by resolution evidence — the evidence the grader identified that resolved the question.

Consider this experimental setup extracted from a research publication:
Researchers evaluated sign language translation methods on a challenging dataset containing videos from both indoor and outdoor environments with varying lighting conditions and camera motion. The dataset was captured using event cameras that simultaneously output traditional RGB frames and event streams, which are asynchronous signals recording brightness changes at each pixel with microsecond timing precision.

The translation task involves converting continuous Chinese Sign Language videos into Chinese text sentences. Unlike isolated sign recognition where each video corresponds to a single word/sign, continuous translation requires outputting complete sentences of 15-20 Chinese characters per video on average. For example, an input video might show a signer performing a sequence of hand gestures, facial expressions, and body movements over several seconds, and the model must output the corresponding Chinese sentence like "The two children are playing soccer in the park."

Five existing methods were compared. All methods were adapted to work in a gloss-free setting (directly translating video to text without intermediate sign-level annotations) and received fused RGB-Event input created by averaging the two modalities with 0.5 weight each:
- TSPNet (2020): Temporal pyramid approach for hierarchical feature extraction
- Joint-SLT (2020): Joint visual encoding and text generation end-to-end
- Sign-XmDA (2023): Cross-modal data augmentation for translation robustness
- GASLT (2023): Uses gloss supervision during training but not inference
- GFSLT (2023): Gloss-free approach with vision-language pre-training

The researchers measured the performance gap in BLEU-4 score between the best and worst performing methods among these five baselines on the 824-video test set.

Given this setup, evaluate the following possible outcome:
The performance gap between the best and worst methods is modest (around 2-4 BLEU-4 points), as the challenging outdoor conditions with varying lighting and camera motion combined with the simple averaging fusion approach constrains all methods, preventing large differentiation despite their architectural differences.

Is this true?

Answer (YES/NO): NO